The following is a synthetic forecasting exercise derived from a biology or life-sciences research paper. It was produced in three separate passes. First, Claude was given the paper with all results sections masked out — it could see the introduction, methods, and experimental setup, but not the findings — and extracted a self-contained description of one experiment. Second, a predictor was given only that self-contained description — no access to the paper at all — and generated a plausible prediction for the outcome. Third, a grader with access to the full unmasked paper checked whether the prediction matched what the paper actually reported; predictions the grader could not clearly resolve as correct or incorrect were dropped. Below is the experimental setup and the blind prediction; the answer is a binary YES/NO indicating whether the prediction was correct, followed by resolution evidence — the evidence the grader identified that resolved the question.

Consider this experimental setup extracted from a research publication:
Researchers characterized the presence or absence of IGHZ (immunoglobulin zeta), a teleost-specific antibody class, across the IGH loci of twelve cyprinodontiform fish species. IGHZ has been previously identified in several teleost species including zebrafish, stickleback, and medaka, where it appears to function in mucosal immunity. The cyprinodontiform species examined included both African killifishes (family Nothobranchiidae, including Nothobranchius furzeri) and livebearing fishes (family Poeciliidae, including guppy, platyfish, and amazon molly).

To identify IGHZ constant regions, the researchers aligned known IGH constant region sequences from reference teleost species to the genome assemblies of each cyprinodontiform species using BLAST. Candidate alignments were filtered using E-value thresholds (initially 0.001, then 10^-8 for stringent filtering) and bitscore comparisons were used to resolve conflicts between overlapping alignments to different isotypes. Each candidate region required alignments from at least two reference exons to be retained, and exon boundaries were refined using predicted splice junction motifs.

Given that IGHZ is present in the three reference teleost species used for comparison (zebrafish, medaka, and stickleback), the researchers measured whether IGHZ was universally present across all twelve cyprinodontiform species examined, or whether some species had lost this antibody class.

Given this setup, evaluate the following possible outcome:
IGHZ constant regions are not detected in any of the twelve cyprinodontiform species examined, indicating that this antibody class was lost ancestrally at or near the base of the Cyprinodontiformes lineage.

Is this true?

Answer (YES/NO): NO